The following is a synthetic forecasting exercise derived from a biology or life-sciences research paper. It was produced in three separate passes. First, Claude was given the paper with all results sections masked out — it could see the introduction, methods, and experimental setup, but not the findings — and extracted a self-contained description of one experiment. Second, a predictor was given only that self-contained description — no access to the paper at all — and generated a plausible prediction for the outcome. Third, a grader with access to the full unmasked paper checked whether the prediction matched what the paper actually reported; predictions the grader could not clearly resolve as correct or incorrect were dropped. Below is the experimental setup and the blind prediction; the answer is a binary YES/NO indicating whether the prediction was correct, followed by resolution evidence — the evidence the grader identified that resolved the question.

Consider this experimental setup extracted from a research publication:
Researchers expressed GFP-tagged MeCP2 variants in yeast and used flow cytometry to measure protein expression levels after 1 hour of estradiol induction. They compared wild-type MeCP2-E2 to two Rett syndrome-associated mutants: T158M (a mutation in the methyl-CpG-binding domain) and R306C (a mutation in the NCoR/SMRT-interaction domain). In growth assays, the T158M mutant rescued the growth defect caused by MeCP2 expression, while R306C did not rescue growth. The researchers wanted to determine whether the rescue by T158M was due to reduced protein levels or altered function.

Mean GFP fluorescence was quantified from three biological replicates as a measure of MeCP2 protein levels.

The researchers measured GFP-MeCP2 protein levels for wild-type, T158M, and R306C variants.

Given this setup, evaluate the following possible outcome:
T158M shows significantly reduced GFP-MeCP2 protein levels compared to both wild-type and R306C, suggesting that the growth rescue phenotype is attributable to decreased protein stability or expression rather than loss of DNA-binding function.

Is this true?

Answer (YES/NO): NO